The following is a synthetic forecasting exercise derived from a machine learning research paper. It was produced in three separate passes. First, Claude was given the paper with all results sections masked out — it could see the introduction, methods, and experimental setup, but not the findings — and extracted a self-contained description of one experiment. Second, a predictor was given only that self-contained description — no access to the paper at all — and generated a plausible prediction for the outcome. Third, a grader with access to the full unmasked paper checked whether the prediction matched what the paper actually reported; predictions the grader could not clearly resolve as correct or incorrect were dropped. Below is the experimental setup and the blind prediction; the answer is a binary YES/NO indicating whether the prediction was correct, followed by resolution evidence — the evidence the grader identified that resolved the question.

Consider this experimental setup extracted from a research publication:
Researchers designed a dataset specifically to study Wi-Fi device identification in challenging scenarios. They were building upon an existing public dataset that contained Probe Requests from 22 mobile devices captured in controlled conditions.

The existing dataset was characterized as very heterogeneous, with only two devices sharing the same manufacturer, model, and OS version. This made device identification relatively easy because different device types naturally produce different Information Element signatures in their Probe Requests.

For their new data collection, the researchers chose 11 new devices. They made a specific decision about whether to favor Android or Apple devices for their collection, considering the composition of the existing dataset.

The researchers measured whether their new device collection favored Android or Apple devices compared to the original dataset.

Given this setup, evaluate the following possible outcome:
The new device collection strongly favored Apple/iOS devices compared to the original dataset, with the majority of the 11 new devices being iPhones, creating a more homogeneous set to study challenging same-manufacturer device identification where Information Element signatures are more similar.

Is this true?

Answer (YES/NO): YES